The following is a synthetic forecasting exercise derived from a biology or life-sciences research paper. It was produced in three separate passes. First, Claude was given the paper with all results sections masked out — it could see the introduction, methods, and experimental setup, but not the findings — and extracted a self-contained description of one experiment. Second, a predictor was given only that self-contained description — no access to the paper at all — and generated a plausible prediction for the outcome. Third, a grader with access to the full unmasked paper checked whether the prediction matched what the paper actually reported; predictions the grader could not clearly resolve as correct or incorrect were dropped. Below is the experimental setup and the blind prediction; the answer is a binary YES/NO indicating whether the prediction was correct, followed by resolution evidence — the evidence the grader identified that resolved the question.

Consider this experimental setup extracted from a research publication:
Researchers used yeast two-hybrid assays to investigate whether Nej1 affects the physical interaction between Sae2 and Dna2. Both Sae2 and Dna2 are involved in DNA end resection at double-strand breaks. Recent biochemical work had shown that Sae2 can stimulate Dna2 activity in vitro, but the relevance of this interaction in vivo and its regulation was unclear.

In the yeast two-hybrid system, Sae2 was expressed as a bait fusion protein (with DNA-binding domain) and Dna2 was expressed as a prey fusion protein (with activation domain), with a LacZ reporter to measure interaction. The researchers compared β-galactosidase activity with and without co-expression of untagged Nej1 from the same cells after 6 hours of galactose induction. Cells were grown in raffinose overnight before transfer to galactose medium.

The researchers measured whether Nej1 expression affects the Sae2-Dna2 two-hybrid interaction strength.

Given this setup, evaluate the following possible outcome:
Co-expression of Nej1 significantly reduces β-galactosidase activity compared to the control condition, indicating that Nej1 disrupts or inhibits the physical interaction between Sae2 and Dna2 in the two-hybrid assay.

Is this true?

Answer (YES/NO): YES